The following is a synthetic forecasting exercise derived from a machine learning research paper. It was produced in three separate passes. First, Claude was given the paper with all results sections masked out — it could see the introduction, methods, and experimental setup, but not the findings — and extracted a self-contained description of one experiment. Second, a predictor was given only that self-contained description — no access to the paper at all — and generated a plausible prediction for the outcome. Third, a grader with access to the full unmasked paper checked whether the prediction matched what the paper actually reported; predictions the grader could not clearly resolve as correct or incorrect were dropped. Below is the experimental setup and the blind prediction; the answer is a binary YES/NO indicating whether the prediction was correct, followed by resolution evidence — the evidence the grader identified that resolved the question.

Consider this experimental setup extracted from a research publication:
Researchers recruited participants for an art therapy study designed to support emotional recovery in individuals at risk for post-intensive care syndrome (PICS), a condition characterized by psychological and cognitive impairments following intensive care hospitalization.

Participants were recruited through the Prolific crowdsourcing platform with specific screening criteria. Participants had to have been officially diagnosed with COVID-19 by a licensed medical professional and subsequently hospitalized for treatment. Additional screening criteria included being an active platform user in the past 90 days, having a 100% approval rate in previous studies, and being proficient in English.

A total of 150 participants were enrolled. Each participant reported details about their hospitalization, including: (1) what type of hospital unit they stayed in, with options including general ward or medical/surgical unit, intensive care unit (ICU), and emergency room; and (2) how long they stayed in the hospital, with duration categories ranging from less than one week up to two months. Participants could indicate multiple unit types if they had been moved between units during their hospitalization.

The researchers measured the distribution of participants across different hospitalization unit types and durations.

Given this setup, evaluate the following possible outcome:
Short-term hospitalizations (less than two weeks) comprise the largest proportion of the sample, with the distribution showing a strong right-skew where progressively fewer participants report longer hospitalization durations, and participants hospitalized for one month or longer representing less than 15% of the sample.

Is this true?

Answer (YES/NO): YES